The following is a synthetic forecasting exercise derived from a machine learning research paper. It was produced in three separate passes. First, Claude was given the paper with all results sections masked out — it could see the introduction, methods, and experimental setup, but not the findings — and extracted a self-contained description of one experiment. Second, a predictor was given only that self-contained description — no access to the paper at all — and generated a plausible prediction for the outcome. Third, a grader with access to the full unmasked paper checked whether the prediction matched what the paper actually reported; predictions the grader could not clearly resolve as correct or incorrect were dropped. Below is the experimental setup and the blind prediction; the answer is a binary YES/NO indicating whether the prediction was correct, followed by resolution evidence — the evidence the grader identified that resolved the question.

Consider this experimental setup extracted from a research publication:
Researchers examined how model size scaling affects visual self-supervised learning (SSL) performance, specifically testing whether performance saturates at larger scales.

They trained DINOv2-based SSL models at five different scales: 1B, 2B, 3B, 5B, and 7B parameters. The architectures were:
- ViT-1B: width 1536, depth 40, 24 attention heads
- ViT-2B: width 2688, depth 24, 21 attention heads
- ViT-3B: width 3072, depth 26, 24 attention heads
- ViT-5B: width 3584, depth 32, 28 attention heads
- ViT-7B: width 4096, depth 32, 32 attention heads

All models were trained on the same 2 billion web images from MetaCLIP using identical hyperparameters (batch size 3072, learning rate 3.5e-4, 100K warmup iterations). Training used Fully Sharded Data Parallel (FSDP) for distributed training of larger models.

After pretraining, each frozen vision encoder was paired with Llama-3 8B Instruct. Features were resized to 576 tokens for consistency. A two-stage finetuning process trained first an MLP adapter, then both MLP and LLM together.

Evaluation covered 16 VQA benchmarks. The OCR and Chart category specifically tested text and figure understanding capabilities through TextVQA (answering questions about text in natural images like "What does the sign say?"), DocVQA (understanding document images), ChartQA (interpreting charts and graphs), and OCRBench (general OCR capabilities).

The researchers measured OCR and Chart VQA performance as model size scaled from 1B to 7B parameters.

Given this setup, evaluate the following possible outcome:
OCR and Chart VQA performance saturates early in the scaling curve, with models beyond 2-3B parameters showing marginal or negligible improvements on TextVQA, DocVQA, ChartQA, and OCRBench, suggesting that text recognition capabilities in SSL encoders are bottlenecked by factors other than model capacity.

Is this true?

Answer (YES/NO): NO